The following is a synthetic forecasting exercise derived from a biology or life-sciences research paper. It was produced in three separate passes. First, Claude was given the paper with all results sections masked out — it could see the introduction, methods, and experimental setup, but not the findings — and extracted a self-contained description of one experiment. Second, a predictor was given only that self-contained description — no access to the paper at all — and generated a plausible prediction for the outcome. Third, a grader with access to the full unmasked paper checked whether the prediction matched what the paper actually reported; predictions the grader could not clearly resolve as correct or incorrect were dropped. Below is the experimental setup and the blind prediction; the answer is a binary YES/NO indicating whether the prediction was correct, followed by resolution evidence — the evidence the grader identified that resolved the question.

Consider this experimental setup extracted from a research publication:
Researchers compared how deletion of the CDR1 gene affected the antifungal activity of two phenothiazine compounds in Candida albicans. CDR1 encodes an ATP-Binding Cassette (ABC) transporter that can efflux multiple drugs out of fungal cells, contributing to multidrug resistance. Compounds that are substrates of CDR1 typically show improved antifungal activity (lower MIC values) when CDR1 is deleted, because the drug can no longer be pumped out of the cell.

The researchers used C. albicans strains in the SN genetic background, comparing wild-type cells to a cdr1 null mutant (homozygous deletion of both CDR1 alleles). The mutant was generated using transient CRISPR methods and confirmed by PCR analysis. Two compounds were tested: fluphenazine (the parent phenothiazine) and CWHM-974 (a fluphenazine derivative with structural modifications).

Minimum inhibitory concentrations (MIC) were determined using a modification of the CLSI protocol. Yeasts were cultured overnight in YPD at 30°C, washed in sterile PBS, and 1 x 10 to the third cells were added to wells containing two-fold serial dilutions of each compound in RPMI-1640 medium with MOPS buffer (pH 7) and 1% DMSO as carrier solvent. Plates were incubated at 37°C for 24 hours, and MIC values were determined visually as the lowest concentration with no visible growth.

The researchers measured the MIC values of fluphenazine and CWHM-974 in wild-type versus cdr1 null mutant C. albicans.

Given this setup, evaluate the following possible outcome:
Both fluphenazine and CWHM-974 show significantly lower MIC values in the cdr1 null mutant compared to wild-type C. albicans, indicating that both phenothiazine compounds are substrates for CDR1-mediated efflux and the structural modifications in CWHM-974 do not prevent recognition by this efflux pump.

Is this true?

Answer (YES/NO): NO